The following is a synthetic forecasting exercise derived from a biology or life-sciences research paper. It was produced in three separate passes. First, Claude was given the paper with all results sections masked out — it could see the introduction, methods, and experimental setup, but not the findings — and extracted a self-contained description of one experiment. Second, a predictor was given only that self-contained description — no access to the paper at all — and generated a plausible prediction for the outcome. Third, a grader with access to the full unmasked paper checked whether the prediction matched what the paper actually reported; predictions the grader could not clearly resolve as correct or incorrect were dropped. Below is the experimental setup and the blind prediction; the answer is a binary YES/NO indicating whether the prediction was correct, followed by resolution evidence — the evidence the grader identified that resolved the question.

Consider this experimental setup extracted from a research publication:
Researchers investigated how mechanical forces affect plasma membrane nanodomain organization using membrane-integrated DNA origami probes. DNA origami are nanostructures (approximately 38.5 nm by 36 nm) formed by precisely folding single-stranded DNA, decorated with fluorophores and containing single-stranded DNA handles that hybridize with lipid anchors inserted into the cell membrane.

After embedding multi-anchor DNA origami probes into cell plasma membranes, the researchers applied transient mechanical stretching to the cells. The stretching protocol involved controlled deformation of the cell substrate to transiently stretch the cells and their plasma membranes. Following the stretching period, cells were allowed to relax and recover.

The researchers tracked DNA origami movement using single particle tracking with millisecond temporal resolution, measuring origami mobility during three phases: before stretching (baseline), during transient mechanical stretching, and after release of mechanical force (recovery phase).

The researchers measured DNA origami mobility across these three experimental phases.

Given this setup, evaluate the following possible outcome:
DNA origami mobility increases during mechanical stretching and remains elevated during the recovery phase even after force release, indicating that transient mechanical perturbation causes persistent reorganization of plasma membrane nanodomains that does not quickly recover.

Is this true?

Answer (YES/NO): NO